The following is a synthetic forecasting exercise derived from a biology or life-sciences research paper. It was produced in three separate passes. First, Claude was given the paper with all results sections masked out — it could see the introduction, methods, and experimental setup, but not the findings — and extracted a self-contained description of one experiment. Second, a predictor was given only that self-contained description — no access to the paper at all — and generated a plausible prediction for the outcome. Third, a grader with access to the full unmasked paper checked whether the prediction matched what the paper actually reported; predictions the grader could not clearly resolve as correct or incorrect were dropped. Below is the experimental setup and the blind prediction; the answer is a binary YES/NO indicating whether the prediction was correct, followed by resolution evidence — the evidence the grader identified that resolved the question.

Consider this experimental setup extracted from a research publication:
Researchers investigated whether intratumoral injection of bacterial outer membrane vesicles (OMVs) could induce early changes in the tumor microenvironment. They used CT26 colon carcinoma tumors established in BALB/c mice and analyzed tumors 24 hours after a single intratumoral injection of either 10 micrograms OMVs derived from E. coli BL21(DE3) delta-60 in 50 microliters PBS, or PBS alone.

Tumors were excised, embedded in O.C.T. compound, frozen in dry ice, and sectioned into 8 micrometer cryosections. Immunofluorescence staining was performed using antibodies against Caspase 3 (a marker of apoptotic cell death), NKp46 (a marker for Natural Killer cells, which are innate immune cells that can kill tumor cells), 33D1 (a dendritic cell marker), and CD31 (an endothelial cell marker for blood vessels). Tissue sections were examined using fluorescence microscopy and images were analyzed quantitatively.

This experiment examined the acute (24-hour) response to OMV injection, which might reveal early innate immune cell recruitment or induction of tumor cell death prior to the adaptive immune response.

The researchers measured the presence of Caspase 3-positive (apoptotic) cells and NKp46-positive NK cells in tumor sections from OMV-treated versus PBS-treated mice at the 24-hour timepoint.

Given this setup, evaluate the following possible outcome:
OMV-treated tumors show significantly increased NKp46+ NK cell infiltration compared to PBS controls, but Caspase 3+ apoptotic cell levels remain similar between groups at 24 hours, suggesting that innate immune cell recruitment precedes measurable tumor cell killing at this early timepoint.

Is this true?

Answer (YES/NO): NO